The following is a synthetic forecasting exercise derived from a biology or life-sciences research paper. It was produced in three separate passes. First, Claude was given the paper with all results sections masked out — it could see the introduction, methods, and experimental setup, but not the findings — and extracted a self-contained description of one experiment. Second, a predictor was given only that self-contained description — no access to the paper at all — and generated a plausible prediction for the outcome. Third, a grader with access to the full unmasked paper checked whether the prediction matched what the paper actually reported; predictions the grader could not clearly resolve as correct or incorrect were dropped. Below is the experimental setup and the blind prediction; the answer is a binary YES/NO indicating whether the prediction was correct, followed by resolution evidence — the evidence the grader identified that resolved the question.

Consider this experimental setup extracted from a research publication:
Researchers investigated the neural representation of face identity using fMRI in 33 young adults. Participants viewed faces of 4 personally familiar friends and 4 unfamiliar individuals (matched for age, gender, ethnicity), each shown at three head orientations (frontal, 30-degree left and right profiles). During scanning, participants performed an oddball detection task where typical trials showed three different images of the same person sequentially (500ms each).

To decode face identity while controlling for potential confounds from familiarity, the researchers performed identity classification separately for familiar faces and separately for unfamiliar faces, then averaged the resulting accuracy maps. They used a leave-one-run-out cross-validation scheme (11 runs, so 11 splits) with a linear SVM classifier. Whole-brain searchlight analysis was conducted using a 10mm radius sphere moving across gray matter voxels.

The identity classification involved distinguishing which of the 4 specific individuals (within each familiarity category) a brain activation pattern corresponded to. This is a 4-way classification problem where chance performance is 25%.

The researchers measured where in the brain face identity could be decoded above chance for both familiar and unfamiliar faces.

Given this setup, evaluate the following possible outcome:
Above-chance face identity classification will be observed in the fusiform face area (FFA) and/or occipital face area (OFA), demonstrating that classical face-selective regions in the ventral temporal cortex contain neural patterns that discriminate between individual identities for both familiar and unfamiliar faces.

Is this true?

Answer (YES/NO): YES